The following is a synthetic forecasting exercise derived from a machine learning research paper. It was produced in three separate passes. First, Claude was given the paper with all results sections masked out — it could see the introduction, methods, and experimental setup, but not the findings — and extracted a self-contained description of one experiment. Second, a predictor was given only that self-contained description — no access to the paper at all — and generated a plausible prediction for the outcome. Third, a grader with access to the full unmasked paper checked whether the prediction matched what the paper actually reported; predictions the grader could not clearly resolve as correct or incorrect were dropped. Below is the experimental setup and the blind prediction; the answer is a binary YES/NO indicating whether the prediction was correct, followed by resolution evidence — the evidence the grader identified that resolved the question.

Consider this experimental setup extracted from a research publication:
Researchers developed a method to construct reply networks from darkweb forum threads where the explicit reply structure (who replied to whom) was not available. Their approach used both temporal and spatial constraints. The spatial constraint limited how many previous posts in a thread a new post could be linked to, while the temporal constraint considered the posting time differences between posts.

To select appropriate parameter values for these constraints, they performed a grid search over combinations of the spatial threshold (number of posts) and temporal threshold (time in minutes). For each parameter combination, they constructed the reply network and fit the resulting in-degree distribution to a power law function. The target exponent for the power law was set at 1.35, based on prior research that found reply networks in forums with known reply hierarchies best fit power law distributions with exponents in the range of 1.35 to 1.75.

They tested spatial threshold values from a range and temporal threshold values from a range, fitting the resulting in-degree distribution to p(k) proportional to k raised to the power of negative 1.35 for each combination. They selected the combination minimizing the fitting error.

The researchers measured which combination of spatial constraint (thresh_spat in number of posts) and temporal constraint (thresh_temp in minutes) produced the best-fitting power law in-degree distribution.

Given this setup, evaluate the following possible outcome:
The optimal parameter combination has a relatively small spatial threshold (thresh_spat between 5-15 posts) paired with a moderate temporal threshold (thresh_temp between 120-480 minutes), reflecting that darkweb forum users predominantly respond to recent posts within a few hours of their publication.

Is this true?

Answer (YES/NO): NO